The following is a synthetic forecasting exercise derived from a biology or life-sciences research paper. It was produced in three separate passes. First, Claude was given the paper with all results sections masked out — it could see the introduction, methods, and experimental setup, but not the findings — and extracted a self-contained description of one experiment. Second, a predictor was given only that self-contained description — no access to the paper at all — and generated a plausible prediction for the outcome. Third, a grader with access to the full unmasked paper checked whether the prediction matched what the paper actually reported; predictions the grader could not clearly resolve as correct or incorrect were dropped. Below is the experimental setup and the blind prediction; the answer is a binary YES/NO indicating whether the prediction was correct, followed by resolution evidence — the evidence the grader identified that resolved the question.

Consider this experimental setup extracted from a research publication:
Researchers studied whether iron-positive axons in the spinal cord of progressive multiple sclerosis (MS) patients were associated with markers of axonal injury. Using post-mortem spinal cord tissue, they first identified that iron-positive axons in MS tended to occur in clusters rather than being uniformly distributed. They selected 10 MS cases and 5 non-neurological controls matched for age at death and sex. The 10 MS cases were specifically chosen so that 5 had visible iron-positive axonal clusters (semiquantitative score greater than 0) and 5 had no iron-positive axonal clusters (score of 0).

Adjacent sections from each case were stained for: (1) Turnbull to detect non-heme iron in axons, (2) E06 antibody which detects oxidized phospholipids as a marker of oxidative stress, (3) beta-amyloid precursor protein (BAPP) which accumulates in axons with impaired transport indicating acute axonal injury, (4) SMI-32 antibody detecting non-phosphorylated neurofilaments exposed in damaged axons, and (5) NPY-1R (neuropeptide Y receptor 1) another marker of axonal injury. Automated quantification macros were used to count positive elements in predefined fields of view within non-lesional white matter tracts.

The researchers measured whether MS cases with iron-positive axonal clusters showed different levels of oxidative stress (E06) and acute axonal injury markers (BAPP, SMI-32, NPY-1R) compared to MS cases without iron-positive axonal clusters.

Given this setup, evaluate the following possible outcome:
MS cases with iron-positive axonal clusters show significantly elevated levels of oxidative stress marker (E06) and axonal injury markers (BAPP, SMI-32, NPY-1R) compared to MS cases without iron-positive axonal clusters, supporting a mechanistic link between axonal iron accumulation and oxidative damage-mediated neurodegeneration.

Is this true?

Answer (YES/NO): NO